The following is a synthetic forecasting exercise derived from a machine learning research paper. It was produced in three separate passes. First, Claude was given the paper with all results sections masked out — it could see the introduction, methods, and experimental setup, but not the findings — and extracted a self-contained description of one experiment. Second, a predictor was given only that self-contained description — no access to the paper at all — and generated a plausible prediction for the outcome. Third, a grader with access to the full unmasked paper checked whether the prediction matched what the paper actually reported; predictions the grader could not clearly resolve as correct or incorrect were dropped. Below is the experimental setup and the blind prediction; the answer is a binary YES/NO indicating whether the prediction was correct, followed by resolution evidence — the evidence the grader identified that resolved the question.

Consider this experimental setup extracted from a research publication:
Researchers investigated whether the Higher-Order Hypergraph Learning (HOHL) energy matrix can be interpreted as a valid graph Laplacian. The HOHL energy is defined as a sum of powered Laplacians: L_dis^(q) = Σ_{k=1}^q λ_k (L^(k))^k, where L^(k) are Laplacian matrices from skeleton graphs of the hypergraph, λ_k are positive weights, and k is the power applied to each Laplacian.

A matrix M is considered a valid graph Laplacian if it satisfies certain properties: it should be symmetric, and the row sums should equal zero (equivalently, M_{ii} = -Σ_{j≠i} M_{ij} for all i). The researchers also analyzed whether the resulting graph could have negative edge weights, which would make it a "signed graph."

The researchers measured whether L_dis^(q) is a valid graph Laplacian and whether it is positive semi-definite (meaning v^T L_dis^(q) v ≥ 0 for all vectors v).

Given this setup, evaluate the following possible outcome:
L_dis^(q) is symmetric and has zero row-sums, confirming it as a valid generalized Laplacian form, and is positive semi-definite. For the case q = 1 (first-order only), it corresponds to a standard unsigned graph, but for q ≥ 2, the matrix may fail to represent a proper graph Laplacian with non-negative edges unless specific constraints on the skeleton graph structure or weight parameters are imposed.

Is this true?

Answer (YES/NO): NO